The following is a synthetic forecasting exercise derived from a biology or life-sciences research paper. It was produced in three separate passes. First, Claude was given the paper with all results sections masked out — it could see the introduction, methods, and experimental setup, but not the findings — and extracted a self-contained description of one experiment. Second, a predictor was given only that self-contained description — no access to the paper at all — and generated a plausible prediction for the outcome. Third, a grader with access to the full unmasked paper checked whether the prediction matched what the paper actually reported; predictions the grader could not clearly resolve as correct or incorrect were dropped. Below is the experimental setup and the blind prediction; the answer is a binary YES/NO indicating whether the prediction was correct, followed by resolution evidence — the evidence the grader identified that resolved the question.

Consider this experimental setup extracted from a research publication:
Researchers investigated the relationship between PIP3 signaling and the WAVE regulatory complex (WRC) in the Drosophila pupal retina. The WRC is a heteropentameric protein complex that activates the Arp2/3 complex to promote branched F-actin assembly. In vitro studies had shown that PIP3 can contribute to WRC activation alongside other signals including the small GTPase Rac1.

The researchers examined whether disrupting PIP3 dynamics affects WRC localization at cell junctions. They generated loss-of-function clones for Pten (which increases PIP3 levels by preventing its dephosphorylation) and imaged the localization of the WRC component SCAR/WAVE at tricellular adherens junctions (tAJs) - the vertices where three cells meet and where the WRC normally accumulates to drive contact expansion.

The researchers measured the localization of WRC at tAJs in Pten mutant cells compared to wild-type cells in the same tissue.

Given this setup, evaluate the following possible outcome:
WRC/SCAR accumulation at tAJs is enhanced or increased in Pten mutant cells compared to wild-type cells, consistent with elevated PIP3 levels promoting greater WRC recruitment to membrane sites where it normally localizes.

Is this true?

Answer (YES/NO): NO